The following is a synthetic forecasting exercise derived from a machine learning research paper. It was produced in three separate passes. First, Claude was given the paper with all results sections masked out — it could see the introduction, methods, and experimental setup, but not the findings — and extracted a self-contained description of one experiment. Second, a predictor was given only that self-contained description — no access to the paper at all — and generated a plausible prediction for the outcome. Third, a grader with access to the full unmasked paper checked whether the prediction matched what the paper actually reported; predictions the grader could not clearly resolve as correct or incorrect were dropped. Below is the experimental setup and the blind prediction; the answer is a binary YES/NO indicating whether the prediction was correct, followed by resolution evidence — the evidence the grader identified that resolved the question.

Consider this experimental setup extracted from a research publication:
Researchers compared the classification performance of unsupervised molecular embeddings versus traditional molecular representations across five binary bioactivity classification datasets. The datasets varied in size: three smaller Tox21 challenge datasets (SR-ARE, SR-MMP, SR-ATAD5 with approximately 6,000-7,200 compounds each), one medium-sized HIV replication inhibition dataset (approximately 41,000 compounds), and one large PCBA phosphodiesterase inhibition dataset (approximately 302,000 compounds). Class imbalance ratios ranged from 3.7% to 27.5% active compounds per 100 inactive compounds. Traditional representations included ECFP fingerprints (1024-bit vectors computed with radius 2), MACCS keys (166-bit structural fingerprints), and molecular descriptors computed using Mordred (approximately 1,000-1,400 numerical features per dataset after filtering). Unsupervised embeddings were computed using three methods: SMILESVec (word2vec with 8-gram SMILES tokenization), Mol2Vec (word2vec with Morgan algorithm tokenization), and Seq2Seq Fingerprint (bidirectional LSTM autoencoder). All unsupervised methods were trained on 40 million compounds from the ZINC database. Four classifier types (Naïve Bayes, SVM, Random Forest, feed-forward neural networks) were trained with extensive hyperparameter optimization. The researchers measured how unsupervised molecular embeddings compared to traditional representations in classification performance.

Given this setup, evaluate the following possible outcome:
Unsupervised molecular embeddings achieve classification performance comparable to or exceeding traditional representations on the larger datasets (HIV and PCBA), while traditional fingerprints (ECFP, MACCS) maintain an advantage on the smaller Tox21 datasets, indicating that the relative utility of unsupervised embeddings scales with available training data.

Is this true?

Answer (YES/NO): NO